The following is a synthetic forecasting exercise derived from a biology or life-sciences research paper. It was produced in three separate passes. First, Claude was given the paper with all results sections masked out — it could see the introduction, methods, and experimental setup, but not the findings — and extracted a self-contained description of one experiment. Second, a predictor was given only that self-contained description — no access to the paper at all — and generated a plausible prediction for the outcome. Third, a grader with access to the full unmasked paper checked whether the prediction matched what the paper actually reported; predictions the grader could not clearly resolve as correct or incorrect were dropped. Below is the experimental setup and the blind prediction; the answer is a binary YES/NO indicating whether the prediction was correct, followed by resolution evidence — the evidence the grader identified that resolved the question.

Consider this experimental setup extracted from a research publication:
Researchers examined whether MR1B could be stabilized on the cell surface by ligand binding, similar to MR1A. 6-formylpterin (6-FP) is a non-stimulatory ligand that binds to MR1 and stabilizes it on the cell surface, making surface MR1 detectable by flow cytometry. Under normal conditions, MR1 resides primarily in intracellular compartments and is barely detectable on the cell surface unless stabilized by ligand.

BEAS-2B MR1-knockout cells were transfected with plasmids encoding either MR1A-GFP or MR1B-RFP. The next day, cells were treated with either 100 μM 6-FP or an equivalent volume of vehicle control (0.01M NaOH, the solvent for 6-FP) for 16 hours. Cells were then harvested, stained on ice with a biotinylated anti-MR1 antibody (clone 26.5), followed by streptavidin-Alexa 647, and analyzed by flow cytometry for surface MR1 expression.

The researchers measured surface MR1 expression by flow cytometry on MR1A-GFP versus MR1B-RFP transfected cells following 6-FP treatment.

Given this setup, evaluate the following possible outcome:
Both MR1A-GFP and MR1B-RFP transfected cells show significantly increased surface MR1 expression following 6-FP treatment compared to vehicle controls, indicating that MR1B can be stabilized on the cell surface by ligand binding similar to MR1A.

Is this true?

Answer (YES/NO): NO